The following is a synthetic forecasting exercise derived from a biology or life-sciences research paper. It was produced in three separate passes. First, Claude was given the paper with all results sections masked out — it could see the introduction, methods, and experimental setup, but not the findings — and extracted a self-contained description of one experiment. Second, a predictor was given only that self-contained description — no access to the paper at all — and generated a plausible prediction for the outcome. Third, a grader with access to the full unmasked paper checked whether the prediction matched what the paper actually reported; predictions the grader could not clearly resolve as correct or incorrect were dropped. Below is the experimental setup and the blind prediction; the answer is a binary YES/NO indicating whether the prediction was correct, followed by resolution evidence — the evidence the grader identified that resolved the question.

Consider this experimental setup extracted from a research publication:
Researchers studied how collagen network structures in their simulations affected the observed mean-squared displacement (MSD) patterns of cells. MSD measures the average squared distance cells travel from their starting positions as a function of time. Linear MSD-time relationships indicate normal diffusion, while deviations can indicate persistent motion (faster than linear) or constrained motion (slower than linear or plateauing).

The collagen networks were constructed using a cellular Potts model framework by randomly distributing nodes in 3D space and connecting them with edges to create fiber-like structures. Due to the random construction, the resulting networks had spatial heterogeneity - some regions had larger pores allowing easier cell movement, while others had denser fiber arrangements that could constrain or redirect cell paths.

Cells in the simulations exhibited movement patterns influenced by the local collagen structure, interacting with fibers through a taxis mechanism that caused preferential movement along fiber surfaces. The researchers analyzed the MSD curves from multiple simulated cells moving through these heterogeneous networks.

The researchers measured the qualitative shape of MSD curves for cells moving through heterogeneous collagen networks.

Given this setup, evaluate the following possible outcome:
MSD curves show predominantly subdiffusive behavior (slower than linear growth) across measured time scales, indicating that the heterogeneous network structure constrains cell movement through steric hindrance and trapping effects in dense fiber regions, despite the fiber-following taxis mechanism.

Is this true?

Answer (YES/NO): NO